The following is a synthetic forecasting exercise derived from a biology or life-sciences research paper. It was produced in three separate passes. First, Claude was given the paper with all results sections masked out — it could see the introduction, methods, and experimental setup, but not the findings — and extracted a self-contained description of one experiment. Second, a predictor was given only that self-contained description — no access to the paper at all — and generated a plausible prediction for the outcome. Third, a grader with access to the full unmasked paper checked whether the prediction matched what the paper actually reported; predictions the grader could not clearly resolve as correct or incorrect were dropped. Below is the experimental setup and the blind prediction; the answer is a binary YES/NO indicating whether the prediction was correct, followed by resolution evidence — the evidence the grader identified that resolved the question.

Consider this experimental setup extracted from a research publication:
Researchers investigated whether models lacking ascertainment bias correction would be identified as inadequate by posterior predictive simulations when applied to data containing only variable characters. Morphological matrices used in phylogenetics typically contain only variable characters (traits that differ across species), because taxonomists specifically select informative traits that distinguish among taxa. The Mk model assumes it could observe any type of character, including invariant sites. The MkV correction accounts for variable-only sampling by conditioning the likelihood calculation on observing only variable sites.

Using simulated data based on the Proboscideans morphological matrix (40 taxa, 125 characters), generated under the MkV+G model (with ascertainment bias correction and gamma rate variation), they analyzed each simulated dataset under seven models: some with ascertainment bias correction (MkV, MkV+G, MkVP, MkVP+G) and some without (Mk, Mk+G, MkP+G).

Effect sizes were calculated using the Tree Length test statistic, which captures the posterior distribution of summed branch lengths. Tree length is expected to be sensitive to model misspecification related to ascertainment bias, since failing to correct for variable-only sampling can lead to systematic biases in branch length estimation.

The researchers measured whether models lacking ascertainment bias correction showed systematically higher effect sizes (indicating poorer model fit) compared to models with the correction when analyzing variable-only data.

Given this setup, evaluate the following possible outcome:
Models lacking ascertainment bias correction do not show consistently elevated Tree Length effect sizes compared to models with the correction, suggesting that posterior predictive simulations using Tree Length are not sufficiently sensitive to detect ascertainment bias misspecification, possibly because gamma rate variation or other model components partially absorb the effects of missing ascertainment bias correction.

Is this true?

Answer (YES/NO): YES